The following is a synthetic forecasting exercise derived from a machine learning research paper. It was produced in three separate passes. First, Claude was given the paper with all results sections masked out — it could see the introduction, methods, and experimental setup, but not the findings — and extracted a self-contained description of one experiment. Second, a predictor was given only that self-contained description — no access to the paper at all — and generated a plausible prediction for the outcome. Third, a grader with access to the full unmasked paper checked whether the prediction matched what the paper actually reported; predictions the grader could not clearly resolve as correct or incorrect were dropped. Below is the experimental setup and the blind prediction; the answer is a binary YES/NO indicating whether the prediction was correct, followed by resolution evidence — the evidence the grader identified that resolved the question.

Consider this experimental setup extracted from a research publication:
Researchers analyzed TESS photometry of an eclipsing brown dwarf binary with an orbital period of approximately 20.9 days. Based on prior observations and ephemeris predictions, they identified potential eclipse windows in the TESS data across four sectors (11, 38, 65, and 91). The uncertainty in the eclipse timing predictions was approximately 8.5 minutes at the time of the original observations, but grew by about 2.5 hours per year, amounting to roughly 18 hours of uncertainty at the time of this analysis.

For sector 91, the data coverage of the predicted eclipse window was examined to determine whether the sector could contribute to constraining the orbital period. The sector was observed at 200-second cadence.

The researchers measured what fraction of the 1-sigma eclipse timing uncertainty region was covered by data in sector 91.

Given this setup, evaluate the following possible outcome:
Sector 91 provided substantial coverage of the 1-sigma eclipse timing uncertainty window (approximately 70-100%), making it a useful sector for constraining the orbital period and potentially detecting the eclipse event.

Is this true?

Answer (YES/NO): NO